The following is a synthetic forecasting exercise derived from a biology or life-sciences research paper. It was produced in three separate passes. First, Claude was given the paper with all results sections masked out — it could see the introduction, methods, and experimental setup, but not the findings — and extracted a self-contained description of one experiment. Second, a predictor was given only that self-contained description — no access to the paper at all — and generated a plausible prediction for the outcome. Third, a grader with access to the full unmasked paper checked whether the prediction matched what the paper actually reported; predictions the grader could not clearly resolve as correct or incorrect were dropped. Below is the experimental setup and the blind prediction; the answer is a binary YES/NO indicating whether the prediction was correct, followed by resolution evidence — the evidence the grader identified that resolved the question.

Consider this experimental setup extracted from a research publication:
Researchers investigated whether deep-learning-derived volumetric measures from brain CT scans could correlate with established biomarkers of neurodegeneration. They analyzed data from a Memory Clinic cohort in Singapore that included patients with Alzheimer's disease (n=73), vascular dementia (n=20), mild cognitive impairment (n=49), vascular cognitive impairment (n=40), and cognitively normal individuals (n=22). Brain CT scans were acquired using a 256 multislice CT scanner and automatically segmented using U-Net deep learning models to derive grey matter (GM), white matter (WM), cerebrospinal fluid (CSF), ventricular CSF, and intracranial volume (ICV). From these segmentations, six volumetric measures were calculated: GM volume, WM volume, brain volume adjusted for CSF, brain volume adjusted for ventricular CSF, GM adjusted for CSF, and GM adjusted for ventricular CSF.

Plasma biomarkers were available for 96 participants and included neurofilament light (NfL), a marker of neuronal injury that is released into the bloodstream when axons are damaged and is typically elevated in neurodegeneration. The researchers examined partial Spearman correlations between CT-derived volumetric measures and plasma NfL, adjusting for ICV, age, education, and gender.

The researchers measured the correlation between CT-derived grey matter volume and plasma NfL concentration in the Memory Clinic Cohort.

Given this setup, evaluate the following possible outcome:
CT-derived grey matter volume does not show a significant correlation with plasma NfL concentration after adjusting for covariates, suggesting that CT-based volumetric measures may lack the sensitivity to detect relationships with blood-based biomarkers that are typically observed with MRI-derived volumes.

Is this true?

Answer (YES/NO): NO